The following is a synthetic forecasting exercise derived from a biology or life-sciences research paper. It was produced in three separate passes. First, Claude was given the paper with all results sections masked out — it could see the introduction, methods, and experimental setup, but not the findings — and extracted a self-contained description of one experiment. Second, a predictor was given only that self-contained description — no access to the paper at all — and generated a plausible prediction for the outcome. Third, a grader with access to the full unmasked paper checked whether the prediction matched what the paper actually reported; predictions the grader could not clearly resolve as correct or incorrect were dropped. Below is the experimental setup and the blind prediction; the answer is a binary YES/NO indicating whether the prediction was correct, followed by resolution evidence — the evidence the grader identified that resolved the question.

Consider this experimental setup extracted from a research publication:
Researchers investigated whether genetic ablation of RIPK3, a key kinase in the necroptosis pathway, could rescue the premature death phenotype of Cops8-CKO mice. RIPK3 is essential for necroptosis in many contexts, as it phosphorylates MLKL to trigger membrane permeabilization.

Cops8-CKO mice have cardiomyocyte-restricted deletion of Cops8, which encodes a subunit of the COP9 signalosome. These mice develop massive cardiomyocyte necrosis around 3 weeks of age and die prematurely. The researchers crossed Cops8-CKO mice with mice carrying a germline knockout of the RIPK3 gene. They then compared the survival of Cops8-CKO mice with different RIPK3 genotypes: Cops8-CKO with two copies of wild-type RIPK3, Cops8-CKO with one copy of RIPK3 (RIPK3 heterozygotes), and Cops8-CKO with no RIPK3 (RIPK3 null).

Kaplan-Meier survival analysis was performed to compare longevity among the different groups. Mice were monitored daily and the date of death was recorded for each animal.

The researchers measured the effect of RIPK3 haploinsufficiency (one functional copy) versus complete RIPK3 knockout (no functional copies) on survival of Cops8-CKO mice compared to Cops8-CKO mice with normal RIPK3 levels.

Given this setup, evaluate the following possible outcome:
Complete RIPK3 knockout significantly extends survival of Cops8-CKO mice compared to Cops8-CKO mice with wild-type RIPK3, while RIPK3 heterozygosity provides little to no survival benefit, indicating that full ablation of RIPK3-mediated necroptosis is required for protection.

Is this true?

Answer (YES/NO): NO